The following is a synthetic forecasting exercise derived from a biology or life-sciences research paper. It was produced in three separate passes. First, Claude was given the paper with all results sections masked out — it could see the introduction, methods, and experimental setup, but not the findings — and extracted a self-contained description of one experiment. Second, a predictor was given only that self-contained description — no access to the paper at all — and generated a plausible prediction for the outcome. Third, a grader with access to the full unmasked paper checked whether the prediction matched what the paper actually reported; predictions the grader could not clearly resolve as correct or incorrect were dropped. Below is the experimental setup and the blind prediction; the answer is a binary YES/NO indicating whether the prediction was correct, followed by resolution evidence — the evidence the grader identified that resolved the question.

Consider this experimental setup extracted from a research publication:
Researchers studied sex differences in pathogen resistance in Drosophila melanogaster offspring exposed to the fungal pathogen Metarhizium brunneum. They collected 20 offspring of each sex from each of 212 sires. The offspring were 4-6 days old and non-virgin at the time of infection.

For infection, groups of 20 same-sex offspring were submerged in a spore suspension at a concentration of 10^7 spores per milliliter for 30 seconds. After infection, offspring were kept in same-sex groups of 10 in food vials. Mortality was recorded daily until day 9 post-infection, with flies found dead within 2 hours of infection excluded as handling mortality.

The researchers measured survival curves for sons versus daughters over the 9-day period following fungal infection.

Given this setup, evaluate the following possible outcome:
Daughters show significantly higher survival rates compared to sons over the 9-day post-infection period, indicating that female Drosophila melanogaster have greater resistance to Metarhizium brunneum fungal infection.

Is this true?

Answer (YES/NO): NO